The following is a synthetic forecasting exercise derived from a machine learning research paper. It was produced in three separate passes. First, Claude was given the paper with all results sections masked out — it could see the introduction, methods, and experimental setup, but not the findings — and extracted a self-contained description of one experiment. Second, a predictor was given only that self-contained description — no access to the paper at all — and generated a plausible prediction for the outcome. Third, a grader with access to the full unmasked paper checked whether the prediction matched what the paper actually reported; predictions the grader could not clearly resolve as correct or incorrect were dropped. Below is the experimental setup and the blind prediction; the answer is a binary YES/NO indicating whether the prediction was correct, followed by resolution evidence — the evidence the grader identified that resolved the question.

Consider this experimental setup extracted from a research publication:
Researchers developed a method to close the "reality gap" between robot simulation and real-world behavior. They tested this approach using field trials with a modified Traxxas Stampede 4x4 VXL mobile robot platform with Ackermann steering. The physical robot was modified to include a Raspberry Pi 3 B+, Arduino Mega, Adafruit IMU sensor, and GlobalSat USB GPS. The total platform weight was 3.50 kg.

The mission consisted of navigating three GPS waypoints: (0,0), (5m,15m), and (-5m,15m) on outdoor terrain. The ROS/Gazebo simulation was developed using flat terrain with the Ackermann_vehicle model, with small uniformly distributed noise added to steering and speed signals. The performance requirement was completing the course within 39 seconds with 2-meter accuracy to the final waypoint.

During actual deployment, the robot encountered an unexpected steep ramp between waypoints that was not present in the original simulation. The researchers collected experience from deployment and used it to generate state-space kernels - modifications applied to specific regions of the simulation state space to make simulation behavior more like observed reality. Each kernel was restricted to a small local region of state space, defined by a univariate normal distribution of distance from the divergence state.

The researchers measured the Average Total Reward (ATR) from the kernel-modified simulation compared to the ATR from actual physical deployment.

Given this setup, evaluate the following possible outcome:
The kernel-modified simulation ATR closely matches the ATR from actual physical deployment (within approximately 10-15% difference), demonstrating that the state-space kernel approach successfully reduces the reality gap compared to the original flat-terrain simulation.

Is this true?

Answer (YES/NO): NO